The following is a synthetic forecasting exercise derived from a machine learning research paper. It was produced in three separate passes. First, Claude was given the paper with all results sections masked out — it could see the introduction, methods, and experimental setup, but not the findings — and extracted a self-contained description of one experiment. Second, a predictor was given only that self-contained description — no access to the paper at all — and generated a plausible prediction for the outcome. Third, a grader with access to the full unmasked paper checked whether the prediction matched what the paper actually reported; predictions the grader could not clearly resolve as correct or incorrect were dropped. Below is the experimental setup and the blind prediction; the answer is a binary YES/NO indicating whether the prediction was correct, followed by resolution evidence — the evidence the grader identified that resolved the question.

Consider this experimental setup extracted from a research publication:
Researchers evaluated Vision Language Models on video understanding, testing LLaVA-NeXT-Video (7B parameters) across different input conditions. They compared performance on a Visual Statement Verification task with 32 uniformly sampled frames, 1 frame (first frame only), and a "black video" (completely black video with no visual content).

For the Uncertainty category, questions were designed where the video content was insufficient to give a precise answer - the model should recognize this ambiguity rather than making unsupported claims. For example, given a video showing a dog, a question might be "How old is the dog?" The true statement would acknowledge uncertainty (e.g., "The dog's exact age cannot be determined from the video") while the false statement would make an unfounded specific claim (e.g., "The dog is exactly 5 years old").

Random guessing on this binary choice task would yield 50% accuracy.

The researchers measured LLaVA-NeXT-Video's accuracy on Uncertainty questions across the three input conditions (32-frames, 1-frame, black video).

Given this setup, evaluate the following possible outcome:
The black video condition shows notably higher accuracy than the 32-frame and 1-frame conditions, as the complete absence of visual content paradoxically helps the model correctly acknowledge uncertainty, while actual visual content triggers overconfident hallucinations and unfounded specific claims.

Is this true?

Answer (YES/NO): YES